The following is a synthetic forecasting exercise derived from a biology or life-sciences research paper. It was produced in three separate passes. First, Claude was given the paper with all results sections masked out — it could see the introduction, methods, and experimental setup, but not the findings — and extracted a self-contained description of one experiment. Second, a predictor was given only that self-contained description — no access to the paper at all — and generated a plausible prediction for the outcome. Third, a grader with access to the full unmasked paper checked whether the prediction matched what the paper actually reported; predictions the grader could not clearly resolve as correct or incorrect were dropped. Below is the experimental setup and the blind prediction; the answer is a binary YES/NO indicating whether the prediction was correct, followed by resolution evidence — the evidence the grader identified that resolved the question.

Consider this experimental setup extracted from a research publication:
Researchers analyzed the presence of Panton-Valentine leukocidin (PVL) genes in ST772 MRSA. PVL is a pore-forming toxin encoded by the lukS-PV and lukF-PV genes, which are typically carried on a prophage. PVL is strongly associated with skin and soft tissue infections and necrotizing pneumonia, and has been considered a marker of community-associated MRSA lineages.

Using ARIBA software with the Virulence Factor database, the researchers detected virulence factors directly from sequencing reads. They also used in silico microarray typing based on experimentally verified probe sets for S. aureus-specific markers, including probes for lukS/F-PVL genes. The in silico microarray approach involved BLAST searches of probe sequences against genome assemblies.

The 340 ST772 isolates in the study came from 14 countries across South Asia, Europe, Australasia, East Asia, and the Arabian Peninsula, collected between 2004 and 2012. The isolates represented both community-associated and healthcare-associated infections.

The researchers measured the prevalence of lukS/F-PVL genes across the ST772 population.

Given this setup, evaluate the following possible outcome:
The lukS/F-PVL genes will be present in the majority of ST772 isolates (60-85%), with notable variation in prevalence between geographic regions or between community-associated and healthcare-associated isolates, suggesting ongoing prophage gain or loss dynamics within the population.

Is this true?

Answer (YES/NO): NO